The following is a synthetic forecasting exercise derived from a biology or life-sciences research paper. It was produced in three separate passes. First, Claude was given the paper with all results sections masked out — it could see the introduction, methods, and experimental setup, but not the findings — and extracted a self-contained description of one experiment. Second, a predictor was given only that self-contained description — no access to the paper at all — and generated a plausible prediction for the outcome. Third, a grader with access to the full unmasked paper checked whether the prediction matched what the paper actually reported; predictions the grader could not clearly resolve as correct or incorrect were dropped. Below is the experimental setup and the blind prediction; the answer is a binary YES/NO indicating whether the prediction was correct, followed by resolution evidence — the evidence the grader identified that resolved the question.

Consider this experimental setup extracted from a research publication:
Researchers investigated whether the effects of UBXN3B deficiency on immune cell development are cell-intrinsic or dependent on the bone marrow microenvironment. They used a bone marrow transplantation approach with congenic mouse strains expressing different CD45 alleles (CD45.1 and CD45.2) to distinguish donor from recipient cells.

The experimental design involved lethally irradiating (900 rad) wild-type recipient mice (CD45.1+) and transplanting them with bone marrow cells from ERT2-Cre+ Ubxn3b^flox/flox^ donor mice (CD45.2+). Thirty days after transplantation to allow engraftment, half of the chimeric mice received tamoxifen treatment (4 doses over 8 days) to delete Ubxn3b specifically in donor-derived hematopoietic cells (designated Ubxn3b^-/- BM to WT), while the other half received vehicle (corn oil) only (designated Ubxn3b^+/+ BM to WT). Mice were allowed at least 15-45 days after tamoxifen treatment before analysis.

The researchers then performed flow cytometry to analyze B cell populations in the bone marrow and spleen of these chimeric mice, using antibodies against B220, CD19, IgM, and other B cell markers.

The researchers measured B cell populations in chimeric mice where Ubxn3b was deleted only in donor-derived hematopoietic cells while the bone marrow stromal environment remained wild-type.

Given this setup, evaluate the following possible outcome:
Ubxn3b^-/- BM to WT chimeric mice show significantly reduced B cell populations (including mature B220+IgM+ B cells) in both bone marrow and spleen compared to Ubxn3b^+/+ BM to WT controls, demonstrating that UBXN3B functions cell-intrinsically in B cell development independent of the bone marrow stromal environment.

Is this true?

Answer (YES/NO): YES